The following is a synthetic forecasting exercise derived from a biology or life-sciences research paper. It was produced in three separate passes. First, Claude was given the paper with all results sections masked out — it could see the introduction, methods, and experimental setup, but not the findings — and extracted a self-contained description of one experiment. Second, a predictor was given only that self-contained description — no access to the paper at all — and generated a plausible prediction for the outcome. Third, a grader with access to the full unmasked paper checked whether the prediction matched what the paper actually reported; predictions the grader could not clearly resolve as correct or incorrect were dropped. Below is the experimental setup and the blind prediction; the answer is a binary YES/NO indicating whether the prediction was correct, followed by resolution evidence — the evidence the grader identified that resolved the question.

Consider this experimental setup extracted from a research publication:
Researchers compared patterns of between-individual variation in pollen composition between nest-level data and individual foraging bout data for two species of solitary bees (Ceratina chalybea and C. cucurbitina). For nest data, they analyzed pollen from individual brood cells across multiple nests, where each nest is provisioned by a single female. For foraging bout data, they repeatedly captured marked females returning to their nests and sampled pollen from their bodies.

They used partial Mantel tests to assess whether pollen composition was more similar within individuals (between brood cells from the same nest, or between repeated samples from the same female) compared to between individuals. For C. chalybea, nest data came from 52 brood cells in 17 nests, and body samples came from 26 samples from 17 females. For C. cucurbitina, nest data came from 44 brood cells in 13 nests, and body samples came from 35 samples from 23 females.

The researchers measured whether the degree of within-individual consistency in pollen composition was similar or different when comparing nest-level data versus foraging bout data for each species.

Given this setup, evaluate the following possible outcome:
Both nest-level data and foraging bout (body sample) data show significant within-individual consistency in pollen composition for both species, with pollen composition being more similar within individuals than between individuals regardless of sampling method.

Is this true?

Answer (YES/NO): NO